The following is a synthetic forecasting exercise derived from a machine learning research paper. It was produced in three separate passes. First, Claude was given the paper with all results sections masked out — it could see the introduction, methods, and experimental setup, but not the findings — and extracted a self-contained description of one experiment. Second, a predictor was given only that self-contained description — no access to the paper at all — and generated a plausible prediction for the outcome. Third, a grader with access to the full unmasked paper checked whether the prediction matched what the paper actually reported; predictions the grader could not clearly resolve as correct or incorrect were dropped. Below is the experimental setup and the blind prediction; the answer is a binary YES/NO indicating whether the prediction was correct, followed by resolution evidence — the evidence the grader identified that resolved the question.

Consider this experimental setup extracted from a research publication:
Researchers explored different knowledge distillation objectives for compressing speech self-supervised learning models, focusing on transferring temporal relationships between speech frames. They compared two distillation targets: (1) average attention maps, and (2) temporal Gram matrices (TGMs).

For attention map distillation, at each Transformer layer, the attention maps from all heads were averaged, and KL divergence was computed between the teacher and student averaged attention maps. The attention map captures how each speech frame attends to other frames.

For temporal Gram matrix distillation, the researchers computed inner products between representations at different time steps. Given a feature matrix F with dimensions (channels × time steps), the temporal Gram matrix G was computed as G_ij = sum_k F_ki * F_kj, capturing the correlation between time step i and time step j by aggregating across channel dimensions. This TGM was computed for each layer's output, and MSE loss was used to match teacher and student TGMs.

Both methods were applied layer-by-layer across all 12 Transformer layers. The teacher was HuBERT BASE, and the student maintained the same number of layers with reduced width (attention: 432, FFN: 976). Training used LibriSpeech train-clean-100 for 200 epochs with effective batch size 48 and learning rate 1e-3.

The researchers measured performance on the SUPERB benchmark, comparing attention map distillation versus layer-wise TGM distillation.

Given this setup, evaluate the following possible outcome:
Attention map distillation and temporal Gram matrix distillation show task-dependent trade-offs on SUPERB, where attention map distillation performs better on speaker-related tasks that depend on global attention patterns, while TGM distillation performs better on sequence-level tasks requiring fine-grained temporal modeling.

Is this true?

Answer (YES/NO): NO